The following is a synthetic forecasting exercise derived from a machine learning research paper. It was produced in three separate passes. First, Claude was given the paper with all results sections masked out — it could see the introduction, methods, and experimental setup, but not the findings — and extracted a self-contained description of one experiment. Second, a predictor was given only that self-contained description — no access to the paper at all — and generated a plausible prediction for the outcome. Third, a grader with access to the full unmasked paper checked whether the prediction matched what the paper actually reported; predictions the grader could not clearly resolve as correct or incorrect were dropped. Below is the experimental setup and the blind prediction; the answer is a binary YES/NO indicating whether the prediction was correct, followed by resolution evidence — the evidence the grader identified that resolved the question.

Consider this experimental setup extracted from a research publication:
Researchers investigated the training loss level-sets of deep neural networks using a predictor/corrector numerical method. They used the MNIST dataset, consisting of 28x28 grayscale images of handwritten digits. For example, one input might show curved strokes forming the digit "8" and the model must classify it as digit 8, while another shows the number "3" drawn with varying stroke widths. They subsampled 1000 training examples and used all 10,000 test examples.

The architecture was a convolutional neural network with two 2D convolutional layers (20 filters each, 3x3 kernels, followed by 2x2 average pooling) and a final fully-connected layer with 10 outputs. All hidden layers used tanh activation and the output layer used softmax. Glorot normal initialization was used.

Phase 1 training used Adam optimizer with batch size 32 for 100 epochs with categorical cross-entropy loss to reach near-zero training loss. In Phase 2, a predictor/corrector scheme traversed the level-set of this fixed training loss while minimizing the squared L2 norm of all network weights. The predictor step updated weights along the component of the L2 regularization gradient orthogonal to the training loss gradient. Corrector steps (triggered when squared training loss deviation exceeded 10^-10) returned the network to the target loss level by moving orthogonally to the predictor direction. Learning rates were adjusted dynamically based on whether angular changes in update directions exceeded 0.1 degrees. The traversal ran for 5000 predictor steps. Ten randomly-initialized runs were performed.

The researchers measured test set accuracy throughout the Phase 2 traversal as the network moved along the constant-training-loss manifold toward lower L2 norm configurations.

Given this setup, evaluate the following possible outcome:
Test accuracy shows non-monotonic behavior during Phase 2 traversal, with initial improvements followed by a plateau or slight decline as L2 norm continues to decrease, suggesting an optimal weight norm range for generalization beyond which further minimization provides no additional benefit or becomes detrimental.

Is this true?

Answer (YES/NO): NO